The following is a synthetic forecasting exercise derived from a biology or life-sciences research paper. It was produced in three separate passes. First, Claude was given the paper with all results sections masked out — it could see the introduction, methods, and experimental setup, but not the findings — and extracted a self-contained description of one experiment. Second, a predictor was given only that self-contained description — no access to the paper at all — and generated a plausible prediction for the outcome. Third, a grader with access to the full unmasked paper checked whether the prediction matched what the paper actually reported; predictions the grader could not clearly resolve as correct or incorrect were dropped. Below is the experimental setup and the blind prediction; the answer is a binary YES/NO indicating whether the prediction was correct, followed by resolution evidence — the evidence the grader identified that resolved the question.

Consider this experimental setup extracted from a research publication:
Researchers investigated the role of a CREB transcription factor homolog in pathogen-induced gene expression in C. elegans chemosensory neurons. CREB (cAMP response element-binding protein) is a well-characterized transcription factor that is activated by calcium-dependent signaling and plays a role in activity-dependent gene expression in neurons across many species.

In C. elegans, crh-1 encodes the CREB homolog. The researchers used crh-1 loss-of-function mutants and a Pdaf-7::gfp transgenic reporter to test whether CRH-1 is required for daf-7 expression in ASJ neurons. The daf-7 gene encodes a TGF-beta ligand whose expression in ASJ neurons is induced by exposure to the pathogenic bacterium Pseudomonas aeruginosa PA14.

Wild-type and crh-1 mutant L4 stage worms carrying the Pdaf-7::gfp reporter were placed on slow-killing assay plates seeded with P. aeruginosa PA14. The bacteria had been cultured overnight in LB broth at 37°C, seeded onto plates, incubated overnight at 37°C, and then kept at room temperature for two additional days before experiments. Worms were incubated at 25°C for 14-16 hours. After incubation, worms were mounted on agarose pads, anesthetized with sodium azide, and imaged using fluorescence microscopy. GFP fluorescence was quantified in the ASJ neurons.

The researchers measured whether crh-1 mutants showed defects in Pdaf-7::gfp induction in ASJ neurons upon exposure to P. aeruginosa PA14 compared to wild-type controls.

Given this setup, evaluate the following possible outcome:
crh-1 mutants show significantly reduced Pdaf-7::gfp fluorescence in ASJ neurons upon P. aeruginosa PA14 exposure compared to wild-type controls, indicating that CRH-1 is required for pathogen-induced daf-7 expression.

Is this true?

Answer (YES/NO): YES